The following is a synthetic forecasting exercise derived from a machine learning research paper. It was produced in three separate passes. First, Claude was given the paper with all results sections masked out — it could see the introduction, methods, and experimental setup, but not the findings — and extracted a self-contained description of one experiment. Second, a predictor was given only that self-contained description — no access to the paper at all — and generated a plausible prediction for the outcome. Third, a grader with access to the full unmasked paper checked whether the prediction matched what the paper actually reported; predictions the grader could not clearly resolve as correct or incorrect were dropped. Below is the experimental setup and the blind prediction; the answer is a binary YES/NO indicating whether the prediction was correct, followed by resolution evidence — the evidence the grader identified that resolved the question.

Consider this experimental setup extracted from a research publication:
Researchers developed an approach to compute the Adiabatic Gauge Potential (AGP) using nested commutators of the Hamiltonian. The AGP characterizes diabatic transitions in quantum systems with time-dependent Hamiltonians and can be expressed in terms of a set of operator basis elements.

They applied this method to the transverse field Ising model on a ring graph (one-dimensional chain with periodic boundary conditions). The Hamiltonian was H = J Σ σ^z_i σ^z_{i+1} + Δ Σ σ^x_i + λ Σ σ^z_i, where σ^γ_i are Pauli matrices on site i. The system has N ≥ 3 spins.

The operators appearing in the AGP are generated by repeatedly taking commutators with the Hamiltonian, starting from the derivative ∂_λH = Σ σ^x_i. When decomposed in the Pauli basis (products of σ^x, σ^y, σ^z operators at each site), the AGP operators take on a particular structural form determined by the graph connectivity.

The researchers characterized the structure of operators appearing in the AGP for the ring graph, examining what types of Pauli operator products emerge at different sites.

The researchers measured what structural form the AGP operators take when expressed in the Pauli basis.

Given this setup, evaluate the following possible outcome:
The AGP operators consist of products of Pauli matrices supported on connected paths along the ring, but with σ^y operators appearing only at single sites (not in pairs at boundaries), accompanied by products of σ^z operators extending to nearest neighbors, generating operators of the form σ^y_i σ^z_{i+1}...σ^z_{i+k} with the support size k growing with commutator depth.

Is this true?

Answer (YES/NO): NO